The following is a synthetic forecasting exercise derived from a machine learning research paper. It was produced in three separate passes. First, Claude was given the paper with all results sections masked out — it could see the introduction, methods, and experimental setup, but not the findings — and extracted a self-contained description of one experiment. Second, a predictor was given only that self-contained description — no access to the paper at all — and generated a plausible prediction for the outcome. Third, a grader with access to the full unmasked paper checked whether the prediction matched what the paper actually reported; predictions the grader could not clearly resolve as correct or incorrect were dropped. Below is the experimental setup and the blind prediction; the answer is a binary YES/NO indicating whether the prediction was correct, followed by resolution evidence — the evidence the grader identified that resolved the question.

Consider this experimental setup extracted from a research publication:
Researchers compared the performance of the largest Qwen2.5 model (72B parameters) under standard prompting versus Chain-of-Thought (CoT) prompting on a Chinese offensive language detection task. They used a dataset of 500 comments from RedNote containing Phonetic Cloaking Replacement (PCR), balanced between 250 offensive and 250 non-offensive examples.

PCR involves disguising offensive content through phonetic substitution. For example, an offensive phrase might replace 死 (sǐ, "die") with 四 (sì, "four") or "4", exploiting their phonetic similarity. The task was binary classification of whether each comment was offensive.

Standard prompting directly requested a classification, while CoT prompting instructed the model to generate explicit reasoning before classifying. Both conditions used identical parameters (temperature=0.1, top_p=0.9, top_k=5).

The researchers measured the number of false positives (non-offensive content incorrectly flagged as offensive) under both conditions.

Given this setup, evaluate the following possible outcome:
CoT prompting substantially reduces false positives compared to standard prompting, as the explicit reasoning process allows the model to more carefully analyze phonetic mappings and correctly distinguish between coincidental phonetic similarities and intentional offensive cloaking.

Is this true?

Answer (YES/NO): YES